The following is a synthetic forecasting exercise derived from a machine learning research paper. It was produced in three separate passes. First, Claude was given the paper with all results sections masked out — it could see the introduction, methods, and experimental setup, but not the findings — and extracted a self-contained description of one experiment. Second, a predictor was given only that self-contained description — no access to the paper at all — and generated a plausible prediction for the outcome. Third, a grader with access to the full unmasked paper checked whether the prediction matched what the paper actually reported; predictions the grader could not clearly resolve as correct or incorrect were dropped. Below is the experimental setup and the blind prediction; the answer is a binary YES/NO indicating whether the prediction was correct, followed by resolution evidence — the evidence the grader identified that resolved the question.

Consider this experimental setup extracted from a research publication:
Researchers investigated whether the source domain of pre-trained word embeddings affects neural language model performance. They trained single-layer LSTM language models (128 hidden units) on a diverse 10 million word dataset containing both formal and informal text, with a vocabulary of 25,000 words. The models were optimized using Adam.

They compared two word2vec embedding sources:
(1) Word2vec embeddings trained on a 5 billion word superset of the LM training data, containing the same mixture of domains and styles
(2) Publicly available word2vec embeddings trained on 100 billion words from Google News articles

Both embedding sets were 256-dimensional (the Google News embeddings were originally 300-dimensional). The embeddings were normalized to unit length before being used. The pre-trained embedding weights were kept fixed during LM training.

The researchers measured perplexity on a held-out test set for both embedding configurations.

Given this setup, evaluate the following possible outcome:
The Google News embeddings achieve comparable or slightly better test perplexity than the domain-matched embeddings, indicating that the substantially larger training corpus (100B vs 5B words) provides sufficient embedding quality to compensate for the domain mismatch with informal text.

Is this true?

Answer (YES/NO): NO